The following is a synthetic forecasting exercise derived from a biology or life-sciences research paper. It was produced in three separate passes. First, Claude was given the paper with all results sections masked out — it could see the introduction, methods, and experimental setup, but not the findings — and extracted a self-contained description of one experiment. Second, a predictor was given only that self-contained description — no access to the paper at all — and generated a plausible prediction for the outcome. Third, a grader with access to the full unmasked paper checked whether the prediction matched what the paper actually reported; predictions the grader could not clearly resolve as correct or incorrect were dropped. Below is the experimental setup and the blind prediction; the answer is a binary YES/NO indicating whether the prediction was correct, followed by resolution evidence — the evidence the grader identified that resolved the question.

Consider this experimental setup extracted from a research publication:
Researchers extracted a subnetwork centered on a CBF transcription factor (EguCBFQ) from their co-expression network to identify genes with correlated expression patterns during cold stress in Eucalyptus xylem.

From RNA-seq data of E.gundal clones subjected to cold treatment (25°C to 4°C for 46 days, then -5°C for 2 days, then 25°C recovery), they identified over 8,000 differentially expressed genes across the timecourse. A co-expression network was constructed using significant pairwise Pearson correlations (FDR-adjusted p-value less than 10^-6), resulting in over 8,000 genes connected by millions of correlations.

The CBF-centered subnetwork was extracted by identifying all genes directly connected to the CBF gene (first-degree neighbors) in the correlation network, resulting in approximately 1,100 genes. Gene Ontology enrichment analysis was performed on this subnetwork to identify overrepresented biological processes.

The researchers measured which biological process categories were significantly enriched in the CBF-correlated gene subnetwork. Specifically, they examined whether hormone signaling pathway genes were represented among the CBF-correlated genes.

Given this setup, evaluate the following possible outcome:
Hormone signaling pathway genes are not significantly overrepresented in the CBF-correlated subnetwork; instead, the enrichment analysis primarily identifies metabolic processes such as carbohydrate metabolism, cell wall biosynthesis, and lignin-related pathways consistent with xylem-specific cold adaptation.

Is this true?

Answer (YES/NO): NO